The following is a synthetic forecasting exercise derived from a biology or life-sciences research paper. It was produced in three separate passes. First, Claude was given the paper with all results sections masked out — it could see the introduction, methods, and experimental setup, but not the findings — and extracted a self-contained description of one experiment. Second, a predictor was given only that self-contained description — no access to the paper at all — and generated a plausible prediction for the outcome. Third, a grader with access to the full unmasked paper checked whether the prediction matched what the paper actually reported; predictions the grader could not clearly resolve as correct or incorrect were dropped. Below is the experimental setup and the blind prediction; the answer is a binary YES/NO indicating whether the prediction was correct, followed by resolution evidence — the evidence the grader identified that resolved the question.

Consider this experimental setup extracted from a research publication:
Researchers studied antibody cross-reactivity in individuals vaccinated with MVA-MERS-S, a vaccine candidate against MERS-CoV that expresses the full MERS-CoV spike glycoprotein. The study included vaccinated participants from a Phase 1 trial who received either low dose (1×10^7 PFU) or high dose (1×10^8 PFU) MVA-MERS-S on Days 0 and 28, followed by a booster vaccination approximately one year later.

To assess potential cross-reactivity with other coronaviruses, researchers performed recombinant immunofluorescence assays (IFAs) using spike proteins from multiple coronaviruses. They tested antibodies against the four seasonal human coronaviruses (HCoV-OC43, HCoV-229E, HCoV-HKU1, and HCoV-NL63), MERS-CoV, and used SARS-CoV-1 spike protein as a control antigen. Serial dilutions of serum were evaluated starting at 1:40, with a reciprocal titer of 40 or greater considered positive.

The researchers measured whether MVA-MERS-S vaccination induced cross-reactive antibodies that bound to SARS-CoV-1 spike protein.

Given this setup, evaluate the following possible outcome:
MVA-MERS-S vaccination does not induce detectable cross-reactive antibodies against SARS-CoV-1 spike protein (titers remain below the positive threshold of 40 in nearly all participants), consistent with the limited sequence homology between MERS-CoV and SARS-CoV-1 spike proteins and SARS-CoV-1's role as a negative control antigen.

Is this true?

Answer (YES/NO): YES